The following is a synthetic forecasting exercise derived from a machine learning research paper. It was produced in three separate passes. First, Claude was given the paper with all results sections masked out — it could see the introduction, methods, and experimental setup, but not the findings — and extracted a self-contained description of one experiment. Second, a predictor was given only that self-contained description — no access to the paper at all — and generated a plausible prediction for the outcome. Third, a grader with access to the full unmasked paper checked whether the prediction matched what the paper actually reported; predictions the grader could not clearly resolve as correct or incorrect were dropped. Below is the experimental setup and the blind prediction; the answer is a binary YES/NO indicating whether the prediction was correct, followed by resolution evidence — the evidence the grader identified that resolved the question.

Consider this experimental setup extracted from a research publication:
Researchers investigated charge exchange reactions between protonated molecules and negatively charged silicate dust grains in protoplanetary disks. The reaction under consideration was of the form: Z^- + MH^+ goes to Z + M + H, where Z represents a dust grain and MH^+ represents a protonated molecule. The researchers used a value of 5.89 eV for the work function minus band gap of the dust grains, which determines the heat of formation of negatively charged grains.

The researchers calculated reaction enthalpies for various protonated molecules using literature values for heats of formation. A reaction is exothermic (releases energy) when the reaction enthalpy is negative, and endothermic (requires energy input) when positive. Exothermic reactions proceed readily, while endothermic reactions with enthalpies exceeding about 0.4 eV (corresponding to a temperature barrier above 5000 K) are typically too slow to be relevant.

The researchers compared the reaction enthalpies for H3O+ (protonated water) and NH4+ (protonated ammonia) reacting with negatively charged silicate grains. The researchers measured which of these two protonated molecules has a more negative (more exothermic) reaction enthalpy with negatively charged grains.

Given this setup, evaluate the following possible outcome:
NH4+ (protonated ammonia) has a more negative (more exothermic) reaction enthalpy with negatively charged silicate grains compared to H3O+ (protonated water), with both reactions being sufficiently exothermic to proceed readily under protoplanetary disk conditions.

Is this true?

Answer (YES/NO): NO